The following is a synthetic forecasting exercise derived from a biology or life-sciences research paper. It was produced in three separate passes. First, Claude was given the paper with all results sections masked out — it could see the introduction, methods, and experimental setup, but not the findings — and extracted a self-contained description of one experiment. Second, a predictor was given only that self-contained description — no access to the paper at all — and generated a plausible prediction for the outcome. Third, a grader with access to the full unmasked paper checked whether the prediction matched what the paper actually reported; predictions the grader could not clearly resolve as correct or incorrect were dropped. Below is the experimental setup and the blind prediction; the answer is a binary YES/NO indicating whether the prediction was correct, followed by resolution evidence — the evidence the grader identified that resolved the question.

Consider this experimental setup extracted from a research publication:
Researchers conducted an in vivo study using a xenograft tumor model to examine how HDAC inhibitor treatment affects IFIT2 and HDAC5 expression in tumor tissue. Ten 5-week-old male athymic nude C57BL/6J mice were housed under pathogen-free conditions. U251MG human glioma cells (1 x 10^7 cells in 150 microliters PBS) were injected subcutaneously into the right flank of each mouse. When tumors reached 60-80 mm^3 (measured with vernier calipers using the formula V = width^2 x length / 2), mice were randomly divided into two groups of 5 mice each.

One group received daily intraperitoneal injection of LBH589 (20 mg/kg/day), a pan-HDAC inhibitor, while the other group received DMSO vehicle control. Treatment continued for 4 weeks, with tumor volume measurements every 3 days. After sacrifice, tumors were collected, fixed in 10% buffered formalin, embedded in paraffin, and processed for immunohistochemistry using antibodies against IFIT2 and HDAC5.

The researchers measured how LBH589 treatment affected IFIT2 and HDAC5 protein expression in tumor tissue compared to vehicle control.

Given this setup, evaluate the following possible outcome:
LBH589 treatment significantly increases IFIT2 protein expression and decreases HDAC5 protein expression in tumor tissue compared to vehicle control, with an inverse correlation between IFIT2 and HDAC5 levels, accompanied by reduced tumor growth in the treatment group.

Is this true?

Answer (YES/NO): YES